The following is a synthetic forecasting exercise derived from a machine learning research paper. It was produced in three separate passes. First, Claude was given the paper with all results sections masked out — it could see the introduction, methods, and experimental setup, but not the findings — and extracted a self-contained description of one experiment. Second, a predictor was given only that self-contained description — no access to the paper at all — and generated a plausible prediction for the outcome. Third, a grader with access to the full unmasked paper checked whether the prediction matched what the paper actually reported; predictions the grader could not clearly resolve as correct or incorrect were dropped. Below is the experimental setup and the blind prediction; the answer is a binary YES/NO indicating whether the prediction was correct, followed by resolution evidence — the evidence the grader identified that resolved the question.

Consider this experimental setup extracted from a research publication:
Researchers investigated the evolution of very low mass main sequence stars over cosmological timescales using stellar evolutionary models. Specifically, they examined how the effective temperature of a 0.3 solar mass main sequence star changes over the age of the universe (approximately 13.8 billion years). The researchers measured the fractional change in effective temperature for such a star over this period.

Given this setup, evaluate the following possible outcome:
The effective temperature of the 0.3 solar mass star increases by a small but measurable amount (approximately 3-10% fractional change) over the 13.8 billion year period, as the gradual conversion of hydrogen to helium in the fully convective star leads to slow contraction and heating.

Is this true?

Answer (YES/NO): NO